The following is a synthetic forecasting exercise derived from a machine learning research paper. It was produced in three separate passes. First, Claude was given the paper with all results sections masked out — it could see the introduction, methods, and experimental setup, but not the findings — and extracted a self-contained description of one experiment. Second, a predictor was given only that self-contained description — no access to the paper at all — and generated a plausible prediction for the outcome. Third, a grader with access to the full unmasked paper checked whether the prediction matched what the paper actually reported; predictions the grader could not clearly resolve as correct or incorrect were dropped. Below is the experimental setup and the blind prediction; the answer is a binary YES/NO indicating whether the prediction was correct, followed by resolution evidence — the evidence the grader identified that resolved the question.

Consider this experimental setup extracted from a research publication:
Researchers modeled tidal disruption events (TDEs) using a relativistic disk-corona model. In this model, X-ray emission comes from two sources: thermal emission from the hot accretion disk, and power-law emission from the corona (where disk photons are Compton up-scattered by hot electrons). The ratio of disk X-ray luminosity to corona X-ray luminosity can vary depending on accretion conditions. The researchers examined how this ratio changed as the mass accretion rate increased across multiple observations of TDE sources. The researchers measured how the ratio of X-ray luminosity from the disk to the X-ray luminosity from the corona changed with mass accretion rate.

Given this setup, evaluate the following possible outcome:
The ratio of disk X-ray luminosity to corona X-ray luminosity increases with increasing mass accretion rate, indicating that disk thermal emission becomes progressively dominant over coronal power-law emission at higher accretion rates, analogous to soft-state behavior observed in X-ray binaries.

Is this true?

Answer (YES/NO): YES